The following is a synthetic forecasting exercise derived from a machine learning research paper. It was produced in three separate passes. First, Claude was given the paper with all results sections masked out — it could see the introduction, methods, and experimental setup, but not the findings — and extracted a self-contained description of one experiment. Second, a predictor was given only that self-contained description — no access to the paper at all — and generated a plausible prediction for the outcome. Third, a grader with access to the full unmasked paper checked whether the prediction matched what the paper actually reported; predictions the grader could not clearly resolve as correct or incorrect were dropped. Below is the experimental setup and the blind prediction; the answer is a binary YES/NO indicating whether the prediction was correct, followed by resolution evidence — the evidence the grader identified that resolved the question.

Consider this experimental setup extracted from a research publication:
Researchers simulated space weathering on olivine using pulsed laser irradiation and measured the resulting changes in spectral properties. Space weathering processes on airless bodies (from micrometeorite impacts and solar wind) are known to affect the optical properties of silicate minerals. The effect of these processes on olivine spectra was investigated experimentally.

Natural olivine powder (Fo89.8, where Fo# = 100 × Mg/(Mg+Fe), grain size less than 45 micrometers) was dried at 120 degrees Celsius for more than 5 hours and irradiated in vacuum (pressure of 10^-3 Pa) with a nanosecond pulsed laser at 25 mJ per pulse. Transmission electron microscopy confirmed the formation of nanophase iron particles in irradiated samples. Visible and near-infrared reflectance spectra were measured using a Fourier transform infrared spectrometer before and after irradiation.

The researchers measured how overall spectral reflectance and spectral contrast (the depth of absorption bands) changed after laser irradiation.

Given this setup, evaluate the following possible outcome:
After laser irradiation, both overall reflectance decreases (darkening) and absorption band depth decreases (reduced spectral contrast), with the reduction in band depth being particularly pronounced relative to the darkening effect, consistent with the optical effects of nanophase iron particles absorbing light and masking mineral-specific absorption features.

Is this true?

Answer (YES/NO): YES